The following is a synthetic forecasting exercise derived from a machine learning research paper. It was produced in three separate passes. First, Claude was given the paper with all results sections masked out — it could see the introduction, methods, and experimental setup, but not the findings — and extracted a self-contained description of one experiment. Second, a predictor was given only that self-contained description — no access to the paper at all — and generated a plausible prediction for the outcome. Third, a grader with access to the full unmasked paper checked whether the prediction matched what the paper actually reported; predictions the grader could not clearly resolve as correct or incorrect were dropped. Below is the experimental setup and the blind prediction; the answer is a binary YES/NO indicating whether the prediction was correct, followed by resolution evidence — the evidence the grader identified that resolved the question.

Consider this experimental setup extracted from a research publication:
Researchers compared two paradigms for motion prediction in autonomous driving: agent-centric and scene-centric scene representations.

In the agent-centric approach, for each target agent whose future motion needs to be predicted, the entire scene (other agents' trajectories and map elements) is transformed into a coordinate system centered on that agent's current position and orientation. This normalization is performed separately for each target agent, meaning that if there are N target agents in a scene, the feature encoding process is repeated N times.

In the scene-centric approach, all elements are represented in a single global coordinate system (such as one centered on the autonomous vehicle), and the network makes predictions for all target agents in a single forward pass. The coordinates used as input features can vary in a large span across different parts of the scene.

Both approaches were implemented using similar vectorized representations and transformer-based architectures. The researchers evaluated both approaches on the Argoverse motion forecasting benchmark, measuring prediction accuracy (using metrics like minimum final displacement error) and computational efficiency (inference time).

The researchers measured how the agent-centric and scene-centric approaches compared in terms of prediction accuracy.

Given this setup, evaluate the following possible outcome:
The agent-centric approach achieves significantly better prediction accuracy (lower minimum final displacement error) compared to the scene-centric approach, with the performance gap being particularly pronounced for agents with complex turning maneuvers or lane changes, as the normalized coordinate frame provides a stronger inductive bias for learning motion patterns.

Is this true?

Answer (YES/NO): NO